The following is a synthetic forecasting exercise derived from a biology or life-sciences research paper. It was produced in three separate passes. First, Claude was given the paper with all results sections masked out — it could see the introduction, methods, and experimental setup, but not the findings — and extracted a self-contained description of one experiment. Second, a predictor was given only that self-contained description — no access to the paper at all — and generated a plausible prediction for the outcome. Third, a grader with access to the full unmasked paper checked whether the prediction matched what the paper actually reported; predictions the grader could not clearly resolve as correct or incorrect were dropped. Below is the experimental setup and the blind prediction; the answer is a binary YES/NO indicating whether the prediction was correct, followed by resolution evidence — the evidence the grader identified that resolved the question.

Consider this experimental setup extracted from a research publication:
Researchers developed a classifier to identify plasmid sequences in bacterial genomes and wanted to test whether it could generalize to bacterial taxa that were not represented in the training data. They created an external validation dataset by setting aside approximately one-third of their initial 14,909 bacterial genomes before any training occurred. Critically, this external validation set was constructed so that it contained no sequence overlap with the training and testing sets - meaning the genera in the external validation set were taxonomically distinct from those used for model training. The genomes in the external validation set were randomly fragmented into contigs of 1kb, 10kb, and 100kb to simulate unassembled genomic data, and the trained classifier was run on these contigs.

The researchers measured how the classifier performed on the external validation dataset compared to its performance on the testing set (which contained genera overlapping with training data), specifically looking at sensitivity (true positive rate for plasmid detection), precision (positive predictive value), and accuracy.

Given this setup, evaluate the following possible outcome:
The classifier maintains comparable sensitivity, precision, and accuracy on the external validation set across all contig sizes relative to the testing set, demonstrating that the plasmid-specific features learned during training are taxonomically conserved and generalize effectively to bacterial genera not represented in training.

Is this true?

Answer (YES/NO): NO